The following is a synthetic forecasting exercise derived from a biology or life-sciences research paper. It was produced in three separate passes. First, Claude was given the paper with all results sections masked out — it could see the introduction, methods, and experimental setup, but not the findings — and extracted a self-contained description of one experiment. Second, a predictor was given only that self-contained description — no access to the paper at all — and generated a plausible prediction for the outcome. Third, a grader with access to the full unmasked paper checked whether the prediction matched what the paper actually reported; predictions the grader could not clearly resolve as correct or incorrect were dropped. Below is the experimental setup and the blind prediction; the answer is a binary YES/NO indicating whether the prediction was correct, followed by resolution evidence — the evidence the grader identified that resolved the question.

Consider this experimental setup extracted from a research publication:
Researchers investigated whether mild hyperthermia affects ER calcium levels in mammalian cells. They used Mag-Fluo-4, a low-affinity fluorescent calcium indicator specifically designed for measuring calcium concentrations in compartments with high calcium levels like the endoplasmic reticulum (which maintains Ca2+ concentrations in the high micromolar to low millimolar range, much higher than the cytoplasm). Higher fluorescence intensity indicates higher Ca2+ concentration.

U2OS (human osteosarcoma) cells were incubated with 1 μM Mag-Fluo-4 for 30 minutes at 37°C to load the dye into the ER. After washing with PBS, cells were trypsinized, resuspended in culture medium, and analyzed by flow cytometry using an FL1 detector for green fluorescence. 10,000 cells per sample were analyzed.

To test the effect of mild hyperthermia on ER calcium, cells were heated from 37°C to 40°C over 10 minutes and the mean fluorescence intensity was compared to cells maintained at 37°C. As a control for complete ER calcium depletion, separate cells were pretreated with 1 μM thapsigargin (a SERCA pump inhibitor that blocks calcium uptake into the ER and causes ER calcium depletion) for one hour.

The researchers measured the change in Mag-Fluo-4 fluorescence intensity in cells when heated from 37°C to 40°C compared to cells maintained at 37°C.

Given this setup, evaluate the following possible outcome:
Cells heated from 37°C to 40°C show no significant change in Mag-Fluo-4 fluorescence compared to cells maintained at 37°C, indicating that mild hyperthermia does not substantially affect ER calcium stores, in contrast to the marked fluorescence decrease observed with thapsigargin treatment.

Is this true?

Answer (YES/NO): YES